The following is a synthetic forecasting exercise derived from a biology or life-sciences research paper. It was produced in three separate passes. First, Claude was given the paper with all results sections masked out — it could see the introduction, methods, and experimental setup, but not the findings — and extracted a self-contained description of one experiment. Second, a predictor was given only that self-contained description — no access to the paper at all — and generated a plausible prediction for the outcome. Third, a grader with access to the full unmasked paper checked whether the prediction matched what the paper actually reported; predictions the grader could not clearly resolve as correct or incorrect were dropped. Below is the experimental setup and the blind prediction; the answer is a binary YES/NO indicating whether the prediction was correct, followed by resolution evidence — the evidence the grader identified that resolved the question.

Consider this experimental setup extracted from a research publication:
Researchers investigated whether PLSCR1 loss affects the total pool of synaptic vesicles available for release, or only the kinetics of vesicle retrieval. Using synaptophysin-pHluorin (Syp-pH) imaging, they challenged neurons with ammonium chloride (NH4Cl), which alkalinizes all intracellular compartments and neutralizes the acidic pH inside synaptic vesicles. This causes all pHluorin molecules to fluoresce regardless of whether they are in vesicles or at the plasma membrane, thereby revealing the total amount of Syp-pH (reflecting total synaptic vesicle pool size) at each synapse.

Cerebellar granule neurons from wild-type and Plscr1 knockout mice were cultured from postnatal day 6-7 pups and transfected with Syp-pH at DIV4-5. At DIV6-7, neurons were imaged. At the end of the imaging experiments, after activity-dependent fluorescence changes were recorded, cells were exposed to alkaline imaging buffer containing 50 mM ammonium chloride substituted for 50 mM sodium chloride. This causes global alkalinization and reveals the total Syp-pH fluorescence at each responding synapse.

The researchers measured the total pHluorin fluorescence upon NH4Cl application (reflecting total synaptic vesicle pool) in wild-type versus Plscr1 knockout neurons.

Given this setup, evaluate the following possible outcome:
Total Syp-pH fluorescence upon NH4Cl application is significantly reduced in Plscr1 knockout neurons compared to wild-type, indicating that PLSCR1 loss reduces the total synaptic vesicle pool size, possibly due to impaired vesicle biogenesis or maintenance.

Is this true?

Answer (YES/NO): NO